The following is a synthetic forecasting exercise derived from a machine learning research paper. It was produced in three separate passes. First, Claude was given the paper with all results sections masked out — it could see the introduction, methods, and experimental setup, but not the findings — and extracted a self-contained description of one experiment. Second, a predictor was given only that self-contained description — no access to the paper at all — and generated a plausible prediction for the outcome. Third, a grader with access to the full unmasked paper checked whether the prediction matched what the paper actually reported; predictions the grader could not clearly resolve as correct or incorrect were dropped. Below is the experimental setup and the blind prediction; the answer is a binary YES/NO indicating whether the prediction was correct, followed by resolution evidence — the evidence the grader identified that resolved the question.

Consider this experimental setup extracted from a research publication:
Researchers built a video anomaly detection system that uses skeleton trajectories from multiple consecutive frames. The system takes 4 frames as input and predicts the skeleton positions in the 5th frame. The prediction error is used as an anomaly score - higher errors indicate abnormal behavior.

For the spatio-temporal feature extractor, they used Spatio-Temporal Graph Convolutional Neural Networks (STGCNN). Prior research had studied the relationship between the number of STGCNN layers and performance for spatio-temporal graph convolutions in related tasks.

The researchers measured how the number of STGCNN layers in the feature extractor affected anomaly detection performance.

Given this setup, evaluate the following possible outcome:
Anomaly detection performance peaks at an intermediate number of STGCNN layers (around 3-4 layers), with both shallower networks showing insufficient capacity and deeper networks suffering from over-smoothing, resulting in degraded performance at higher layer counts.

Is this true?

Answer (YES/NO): NO